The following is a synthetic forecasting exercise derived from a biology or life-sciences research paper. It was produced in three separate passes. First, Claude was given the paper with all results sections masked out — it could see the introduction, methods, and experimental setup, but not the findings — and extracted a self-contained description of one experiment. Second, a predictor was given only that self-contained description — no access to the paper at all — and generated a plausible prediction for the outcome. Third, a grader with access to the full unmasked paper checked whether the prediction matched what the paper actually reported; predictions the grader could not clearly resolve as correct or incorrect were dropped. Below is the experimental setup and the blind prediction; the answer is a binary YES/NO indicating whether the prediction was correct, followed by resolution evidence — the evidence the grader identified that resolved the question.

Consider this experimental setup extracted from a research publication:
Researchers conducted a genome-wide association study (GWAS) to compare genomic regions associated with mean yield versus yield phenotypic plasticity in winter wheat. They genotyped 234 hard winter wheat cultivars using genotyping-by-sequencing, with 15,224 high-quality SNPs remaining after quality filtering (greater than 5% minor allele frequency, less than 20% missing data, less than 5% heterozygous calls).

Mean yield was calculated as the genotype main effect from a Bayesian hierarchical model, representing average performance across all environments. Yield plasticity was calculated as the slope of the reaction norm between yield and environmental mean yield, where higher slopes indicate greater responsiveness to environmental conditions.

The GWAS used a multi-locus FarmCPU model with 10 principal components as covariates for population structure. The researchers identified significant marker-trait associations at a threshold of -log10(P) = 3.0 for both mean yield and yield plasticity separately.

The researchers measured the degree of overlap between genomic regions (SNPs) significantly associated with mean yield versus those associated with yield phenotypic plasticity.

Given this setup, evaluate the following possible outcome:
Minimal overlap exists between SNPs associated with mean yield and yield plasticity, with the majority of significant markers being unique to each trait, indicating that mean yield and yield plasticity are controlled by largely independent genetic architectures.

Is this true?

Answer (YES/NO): YES